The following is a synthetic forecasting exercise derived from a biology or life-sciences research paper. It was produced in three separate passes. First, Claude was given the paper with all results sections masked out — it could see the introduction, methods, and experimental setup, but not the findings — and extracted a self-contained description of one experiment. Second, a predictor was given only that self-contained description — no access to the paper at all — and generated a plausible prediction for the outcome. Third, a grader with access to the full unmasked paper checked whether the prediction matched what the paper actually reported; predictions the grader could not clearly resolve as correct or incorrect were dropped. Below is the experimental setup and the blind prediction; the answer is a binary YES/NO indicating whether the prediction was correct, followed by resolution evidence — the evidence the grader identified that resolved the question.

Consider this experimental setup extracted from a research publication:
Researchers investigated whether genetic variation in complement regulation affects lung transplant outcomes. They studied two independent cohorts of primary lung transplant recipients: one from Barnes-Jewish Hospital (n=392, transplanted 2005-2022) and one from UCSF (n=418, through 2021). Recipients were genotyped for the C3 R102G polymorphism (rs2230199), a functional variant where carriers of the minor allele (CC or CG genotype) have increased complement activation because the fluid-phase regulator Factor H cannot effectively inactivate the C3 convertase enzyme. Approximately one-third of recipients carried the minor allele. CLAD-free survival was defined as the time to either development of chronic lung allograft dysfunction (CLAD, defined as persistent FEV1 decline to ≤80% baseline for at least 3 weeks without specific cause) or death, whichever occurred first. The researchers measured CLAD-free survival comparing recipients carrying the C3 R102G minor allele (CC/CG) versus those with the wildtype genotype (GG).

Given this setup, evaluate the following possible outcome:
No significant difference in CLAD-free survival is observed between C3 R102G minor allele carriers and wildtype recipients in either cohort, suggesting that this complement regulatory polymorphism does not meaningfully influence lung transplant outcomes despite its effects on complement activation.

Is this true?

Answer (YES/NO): NO